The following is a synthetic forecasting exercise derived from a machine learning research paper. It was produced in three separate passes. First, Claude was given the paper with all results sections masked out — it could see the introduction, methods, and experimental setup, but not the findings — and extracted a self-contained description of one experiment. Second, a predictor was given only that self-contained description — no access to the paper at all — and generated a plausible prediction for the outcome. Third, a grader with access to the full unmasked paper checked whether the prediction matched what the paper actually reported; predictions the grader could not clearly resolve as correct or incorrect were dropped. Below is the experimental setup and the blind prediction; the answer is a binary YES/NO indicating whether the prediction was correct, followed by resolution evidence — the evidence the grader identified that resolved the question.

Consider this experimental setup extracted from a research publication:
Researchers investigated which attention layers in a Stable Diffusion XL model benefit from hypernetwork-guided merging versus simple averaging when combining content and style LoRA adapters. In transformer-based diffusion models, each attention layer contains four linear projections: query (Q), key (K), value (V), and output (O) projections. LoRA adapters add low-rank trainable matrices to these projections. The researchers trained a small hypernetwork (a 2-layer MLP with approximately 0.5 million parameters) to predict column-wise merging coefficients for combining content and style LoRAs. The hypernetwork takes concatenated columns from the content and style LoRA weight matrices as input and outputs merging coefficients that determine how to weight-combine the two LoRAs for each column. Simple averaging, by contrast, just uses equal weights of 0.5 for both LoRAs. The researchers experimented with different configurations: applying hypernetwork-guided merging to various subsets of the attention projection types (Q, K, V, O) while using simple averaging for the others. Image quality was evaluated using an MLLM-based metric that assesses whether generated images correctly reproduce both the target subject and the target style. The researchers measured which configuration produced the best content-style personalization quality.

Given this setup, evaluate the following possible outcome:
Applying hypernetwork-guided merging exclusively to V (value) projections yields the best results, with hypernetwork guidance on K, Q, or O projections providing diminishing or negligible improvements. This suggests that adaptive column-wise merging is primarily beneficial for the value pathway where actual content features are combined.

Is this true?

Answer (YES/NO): NO